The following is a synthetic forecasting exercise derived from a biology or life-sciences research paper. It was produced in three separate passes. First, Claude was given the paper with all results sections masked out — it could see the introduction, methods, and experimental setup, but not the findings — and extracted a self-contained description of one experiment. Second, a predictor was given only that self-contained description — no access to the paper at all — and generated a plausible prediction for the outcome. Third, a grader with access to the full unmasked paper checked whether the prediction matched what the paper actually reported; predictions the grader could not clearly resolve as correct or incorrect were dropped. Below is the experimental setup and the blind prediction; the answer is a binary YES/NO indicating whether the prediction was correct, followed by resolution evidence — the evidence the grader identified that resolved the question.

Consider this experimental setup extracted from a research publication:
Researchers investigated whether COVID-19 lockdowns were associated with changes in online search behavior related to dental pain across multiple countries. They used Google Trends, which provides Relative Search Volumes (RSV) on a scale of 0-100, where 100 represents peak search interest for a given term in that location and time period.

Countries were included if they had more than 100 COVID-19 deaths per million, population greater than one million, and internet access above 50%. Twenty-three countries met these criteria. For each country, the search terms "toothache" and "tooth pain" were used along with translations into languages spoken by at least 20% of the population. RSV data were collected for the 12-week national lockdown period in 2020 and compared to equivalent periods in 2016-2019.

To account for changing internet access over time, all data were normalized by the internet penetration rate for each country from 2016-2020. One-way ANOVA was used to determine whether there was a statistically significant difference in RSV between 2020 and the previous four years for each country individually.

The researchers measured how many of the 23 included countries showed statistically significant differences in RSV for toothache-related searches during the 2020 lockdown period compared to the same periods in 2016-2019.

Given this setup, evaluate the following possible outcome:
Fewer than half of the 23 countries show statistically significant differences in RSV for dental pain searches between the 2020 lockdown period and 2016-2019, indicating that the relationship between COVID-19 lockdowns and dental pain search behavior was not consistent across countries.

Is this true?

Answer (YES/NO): NO